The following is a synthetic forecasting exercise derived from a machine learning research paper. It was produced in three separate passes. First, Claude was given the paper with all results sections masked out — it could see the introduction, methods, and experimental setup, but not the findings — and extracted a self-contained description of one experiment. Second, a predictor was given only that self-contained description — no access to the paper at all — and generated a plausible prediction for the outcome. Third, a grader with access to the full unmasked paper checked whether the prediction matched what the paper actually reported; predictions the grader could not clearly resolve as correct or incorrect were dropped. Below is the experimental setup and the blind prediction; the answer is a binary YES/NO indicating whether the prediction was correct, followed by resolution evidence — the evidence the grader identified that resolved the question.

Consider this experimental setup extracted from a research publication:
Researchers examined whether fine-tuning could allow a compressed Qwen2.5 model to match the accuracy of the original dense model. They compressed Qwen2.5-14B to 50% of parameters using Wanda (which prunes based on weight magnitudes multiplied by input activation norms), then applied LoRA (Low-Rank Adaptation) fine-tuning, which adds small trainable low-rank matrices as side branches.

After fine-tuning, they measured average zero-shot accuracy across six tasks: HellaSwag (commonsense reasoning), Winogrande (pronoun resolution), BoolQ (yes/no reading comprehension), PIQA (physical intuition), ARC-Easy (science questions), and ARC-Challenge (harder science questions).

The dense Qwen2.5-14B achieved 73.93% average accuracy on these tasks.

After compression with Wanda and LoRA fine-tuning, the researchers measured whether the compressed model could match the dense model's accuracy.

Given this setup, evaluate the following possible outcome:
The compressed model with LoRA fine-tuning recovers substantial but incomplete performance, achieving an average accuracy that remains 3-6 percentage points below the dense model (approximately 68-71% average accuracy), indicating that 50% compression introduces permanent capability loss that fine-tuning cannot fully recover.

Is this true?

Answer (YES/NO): NO